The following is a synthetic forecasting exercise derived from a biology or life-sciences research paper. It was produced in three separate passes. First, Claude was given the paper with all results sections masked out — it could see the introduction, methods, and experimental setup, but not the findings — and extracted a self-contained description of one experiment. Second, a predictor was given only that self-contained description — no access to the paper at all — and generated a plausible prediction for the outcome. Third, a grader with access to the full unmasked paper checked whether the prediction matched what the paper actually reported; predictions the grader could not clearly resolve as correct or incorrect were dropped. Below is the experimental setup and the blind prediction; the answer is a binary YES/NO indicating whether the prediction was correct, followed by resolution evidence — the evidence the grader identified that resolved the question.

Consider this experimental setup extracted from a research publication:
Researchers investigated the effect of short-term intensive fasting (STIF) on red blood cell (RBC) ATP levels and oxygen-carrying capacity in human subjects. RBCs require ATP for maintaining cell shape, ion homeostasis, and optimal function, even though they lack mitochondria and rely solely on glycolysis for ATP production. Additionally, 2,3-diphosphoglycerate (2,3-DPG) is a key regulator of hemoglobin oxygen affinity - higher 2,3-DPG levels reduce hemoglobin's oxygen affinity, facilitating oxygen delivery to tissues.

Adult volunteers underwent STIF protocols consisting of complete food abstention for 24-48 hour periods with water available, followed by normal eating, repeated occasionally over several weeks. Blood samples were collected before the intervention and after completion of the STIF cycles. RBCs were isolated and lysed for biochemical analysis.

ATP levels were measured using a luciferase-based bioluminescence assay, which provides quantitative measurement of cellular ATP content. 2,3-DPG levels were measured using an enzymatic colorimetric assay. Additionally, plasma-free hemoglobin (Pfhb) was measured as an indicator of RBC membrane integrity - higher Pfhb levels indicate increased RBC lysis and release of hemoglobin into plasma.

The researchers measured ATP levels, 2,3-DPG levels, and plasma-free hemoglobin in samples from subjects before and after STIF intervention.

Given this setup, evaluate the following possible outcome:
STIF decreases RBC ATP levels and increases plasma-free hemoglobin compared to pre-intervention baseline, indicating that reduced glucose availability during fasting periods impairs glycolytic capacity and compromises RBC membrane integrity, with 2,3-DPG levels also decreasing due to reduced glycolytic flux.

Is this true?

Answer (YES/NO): NO